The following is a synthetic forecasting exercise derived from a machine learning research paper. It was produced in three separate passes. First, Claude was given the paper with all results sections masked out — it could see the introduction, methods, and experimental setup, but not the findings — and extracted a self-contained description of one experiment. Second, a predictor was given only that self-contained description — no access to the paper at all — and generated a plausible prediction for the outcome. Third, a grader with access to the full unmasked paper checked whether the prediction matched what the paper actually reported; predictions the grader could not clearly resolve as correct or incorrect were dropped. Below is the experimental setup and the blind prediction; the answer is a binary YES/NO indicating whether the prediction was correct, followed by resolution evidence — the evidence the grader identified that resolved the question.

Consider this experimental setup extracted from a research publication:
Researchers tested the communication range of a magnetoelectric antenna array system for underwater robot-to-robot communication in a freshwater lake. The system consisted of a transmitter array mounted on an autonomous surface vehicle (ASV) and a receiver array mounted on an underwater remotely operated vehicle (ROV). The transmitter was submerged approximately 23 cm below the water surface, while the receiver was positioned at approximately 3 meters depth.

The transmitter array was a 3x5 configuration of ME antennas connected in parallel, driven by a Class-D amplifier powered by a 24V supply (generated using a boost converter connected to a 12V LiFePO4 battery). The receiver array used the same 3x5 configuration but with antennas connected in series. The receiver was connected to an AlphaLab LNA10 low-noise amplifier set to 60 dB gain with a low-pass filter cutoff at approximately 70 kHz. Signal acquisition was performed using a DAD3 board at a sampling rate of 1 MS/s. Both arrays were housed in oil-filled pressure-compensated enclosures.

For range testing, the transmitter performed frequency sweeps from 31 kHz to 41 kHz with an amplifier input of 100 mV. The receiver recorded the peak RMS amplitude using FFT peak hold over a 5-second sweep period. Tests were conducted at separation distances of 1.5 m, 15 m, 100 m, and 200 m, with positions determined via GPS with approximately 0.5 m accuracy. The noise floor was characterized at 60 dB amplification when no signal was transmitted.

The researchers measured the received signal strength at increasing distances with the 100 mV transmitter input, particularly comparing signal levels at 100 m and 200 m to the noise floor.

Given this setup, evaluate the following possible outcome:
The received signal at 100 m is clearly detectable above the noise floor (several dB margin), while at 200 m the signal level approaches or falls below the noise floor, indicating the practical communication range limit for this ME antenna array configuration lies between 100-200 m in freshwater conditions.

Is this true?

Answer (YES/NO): NO